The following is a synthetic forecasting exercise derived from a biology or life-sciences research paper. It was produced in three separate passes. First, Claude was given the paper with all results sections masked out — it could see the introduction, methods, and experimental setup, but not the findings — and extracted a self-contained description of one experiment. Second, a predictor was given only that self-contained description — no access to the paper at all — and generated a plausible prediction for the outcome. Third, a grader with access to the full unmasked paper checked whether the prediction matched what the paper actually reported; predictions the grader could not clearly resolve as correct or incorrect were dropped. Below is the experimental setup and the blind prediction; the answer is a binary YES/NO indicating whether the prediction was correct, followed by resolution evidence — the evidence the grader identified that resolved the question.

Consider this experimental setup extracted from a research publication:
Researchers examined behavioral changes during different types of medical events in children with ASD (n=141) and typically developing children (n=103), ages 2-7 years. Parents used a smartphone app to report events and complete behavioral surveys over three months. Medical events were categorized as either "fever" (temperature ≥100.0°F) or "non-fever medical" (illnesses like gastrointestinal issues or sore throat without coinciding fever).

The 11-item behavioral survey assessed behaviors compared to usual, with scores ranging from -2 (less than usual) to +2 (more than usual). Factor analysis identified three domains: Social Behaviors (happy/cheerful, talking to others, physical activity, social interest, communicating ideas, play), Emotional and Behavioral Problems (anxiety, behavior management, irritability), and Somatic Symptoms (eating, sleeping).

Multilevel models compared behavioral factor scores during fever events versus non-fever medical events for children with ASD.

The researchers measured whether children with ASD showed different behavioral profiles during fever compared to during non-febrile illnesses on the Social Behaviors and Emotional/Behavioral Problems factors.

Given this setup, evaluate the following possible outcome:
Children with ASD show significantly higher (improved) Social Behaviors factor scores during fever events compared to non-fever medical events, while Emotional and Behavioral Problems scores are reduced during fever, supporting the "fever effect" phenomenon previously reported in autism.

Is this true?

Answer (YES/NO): NO